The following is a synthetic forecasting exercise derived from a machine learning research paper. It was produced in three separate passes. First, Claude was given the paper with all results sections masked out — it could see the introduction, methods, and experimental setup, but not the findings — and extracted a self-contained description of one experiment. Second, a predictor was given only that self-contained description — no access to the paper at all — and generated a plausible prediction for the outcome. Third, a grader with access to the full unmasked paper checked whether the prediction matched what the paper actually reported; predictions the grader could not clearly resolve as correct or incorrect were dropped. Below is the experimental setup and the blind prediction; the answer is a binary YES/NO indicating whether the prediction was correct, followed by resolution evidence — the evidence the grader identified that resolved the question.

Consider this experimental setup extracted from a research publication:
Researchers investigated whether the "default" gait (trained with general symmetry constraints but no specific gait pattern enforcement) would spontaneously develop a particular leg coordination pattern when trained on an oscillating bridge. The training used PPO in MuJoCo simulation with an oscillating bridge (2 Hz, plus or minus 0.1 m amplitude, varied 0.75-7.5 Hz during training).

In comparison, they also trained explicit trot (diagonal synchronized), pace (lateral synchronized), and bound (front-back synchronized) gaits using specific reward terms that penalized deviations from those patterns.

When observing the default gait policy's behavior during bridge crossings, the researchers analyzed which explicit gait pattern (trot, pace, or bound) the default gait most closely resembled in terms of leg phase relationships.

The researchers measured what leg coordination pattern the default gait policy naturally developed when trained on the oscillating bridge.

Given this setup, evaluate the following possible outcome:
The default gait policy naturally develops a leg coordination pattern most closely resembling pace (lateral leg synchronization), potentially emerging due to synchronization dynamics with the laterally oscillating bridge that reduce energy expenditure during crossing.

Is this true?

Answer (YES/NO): NO